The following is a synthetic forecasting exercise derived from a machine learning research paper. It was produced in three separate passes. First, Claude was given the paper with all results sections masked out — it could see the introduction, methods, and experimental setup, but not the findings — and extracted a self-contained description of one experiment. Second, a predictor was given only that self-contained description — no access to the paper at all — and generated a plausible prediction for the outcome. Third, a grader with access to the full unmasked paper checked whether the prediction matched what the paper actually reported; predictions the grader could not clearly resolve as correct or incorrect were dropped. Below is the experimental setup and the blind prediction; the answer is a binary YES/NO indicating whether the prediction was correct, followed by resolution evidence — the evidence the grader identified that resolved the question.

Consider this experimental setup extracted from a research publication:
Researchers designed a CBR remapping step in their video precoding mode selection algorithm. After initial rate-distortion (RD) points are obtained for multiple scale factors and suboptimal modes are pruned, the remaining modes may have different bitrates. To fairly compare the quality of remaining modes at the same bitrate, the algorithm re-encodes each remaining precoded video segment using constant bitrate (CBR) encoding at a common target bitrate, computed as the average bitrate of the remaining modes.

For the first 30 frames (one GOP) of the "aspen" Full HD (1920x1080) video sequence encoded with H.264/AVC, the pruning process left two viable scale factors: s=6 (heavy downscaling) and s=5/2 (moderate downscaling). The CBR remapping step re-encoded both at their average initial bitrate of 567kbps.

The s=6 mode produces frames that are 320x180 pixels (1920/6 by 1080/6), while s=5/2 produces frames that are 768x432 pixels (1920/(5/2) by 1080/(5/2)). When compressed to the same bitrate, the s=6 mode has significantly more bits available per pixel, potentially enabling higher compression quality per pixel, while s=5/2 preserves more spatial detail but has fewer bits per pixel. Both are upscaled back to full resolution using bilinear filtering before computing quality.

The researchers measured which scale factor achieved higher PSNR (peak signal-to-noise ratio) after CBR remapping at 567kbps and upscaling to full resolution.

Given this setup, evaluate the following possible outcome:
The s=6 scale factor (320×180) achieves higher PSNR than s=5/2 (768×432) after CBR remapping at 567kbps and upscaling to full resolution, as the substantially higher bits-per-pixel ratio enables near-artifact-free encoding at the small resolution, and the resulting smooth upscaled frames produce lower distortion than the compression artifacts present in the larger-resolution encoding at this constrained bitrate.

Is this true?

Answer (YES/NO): YES